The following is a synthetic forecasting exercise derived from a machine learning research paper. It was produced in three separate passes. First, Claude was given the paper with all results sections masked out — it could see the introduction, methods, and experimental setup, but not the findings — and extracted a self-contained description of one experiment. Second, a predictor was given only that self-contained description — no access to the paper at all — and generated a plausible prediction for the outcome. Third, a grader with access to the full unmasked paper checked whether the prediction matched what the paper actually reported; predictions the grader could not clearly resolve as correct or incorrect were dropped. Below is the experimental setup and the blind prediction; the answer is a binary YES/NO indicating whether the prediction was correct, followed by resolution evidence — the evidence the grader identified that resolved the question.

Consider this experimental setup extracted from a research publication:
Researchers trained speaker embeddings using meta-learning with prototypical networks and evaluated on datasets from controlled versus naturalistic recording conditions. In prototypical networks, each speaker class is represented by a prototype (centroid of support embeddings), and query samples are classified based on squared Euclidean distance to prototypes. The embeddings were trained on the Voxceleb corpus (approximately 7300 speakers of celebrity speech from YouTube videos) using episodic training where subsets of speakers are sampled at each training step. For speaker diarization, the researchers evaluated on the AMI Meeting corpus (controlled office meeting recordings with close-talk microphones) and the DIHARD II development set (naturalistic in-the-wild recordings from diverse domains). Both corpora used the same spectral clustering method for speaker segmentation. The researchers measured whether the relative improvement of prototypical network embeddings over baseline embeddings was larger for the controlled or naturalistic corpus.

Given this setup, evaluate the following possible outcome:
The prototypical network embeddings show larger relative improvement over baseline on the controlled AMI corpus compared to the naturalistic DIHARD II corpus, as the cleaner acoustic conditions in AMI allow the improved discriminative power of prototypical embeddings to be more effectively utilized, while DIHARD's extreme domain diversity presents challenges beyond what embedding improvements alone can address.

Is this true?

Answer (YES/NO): NO